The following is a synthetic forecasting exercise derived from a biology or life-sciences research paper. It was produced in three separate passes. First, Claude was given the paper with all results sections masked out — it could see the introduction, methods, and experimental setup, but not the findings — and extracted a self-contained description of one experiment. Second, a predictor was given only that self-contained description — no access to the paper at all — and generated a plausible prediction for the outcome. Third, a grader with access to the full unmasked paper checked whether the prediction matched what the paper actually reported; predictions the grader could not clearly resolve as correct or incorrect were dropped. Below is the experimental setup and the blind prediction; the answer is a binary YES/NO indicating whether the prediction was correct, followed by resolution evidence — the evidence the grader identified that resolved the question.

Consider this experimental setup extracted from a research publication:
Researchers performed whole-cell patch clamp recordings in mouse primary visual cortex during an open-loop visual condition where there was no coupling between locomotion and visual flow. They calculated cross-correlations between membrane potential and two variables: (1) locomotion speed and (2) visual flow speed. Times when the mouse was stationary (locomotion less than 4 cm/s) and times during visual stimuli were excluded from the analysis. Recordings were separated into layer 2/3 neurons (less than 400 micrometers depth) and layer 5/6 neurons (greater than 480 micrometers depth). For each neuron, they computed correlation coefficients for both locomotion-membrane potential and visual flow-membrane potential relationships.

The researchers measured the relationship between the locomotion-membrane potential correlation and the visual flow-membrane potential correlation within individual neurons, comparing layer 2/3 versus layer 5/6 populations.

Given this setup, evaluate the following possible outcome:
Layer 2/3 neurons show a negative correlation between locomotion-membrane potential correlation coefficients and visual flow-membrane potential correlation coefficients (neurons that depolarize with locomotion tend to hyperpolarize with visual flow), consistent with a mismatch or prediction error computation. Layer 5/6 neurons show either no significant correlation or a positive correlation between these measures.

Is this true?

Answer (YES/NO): YES